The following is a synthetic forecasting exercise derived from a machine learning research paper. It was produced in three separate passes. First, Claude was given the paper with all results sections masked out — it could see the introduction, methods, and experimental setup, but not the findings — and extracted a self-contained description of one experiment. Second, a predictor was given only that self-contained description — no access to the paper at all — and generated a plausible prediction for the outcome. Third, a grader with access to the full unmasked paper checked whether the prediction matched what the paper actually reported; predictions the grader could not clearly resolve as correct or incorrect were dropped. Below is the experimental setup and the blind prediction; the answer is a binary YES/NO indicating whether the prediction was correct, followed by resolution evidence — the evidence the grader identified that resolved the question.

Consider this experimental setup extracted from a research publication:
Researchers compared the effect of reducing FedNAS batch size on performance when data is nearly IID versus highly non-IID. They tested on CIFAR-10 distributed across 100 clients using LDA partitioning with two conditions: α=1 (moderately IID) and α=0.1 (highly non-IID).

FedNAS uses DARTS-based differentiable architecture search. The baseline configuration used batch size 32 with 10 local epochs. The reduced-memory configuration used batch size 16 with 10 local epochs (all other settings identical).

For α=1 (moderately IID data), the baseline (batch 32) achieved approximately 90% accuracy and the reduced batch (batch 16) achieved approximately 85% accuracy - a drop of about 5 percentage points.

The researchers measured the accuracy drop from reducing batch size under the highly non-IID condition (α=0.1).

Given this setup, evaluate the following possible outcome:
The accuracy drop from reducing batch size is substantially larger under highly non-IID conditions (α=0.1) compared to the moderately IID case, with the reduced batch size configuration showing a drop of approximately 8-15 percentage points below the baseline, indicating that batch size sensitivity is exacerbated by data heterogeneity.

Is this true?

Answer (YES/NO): YES